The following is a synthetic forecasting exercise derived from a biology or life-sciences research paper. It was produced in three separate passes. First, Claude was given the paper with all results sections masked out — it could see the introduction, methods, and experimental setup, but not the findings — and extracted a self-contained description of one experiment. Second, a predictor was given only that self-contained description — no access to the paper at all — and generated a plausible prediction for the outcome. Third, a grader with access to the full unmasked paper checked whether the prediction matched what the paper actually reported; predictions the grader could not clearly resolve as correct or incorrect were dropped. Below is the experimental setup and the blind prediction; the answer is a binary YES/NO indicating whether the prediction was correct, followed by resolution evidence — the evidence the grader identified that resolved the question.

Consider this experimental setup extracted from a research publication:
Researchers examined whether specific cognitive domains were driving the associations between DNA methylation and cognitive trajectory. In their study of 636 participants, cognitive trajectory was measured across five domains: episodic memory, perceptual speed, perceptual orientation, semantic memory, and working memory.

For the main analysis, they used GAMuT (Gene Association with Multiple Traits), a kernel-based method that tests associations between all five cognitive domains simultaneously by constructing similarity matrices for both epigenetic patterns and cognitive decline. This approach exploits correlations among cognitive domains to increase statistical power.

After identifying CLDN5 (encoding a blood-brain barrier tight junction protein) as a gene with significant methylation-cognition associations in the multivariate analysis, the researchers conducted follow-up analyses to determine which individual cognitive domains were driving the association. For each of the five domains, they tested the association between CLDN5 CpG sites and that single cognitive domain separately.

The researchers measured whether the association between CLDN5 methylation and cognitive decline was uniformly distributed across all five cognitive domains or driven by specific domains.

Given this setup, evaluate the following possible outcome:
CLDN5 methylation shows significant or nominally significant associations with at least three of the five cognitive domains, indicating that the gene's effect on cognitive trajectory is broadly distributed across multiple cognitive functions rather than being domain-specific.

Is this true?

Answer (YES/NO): YES